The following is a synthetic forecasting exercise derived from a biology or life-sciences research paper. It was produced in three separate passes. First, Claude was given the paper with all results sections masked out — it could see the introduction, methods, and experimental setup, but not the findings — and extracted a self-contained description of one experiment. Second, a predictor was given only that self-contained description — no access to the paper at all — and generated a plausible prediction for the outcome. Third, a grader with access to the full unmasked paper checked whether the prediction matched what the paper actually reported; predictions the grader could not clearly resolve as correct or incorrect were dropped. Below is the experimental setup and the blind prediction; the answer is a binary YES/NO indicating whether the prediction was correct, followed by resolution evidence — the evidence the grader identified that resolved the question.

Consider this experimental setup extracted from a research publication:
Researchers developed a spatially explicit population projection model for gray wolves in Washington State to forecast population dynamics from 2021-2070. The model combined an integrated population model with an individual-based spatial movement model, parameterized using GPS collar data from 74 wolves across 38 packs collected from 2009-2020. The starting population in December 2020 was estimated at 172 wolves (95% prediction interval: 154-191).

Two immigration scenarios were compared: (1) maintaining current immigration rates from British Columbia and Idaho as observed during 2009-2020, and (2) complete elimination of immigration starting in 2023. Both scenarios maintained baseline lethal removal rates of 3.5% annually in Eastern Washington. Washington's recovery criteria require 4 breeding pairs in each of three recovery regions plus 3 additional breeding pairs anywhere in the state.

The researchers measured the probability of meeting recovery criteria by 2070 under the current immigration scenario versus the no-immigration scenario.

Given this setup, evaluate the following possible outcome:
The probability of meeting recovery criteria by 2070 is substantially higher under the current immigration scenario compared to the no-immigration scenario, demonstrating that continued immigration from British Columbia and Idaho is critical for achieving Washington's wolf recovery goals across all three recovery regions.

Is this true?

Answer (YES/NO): YES